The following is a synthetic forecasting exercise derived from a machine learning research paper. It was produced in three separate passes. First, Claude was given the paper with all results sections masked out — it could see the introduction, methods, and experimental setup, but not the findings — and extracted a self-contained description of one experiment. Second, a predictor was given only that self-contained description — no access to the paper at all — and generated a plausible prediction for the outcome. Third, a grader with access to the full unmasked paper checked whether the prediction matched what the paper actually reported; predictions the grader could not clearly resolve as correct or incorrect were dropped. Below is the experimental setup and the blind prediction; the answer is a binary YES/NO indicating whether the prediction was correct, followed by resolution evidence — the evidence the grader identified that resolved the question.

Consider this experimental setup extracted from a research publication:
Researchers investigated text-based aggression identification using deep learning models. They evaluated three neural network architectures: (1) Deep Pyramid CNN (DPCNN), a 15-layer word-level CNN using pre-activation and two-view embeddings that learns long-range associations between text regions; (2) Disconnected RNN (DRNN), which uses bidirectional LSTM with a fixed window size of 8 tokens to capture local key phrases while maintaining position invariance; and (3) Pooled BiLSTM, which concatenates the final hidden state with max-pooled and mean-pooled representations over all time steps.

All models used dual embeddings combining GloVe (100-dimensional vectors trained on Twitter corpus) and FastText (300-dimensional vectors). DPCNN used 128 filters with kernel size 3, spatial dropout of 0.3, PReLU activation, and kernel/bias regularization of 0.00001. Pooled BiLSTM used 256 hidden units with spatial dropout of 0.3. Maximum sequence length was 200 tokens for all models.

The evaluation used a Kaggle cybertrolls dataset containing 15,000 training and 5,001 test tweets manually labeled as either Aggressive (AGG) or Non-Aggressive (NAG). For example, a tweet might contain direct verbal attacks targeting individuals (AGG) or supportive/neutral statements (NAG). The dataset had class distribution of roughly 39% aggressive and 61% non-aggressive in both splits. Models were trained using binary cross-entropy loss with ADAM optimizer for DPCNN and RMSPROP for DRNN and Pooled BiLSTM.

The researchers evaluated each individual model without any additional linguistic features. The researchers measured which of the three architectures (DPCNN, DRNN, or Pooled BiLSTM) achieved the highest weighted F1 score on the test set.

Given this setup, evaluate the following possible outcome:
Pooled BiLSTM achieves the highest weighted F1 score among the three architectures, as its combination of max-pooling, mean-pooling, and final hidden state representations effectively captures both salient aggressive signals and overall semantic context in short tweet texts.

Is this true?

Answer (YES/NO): YES